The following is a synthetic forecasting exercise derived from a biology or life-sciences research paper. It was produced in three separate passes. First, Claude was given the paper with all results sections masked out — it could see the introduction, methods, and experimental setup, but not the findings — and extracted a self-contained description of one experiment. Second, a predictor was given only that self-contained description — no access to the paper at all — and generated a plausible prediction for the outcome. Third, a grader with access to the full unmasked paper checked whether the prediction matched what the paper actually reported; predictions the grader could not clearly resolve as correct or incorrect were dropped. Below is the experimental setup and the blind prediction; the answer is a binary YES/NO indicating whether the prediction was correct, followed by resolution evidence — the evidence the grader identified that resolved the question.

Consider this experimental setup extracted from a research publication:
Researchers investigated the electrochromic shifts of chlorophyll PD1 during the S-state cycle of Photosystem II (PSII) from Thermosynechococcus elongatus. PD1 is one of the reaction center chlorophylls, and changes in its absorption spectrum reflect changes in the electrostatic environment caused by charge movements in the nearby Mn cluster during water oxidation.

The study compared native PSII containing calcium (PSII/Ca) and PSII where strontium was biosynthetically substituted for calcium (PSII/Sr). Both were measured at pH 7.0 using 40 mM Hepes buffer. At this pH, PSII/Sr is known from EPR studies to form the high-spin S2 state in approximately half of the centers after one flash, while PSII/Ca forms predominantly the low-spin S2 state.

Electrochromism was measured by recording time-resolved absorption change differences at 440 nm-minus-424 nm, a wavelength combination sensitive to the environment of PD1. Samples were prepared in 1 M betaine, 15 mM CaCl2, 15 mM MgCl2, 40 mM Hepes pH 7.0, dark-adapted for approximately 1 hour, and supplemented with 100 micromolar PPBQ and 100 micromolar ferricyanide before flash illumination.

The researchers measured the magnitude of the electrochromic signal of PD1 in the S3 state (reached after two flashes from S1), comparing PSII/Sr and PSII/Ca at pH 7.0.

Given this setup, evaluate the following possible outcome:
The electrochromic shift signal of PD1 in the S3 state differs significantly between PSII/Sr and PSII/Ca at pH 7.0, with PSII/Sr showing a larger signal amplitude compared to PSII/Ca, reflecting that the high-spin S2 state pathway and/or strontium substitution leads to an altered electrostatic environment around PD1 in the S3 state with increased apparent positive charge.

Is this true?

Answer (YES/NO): YES